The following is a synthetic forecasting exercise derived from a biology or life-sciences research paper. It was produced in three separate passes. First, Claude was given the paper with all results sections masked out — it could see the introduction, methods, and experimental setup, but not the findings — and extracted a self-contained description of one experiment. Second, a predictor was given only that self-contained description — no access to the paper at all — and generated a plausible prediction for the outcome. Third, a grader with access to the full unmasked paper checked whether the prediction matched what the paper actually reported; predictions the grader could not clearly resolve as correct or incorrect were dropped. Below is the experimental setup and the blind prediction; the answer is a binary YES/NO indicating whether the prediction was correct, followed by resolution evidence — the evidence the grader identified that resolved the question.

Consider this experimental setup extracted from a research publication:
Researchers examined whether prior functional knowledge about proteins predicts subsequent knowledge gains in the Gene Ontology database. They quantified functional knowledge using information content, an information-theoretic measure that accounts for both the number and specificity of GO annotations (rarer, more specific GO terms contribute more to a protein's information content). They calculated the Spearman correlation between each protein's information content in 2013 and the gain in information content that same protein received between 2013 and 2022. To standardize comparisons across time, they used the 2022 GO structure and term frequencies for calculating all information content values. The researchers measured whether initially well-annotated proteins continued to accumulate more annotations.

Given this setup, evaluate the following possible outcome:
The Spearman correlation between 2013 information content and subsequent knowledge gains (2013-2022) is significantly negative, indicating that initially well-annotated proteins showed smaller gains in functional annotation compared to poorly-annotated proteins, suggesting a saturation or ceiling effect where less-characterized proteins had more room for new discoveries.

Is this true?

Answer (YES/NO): YES